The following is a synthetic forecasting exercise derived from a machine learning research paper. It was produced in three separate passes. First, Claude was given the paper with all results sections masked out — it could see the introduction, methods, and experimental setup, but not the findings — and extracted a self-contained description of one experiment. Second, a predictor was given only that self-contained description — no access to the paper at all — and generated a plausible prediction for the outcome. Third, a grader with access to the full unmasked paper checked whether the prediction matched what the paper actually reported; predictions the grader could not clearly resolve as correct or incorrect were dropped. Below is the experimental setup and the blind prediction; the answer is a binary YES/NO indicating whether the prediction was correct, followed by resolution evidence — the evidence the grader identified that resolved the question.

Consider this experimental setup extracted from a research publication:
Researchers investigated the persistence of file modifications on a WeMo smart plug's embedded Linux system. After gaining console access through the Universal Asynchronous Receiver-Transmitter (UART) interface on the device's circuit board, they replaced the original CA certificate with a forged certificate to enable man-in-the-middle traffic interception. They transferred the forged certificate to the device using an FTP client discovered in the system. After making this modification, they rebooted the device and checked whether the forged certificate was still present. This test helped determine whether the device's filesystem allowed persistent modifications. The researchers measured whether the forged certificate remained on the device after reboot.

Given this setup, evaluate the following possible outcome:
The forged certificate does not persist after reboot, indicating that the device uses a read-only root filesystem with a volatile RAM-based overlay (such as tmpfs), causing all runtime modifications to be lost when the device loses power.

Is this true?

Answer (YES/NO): NO